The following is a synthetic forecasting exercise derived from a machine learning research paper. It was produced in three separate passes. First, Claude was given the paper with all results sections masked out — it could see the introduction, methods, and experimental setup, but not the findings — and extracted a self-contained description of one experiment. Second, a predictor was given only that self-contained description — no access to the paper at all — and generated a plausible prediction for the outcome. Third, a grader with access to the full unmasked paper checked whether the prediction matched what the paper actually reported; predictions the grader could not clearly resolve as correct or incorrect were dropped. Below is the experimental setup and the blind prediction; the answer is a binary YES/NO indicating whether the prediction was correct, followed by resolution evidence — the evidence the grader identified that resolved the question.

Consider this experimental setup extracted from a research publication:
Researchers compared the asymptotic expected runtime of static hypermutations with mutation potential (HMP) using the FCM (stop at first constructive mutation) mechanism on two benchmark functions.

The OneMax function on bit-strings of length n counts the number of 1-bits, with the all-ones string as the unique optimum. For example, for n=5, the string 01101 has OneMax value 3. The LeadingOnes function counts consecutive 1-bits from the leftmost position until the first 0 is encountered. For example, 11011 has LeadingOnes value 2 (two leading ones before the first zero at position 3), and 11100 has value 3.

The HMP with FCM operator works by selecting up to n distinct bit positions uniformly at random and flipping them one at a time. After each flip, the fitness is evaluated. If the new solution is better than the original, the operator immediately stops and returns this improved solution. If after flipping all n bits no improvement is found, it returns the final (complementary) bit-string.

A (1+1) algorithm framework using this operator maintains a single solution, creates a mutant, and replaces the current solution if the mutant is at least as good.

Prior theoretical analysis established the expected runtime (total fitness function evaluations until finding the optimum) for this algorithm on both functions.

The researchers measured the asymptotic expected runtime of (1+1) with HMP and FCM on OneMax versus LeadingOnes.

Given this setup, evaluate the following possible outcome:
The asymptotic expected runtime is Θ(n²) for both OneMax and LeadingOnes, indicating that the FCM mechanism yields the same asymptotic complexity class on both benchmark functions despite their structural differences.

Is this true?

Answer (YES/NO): NO